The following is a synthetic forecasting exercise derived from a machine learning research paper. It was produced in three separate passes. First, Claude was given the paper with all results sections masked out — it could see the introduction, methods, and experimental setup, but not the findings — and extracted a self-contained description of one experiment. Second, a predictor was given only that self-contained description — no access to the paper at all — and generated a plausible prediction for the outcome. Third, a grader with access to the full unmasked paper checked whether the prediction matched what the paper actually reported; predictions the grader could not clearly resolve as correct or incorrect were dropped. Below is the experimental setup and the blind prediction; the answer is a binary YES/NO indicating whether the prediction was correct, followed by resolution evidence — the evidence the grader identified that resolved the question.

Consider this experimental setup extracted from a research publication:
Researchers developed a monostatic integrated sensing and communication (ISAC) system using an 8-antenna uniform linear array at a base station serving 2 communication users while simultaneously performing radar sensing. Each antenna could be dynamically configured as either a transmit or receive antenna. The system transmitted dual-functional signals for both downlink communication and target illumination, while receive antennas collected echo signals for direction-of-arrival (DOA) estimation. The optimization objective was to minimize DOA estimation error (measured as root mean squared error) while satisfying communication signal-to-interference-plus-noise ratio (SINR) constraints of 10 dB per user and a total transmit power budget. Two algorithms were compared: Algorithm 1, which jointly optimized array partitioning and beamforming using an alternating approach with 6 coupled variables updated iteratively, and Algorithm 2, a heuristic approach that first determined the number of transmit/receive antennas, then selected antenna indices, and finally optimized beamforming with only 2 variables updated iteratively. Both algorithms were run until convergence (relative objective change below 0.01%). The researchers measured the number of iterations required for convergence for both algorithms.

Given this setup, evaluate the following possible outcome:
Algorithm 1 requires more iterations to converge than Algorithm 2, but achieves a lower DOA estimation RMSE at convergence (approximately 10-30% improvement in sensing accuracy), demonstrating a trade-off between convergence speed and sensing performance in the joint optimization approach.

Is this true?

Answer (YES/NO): YES